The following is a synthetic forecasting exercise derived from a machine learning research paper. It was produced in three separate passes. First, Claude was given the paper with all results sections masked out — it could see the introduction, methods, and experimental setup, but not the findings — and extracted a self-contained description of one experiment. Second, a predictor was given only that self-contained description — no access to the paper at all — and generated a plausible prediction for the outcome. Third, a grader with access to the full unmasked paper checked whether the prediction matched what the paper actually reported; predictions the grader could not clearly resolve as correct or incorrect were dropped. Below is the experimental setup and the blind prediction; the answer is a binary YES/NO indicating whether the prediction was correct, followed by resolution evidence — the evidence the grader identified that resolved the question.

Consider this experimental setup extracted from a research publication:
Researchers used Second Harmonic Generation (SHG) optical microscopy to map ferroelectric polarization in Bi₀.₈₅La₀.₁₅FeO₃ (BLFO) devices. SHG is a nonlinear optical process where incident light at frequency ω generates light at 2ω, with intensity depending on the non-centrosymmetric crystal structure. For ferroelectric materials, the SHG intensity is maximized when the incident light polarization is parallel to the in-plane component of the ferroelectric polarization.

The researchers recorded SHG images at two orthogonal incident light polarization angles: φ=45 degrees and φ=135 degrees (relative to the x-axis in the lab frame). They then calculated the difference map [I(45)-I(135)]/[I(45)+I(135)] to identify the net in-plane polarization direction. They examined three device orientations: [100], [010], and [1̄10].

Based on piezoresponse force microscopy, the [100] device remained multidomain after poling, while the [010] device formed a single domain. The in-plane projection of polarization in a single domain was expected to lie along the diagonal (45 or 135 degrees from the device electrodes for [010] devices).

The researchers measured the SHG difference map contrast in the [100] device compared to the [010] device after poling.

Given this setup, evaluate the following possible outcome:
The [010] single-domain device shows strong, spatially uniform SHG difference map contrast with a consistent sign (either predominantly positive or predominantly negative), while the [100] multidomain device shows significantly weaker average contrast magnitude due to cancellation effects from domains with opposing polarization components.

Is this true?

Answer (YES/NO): NO